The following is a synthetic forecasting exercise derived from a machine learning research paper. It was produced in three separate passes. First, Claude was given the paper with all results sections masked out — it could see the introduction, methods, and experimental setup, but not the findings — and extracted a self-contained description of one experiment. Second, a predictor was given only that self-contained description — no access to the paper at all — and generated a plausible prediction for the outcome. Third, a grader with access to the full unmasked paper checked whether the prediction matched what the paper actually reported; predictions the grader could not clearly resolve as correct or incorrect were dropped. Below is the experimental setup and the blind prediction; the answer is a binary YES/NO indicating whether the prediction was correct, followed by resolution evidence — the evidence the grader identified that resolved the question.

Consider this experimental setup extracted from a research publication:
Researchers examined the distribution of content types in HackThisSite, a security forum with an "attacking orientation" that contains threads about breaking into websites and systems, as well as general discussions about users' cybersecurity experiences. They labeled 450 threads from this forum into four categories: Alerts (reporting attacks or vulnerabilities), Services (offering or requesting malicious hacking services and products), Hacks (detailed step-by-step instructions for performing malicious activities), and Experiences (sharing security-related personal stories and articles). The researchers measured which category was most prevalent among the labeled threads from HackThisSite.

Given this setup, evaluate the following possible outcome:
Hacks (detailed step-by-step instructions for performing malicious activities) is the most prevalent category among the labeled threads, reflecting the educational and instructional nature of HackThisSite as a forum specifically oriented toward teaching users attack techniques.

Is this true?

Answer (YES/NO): NO